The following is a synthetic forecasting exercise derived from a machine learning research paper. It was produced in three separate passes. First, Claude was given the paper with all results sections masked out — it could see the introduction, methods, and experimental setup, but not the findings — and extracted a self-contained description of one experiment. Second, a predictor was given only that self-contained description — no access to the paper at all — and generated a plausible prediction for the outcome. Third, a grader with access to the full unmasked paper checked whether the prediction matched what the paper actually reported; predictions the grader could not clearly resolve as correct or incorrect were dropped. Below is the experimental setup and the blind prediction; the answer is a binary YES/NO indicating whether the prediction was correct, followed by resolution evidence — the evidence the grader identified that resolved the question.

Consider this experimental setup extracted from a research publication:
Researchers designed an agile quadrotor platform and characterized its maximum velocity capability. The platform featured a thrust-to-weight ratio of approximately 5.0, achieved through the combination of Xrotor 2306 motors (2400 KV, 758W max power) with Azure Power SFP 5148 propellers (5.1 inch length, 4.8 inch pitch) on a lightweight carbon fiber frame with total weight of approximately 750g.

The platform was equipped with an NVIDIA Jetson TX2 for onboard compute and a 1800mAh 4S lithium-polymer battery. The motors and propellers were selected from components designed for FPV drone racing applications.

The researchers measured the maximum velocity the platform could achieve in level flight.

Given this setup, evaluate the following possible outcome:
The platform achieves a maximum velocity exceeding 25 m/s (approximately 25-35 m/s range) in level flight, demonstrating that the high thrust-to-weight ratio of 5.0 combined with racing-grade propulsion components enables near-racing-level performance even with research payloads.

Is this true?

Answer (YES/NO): NO